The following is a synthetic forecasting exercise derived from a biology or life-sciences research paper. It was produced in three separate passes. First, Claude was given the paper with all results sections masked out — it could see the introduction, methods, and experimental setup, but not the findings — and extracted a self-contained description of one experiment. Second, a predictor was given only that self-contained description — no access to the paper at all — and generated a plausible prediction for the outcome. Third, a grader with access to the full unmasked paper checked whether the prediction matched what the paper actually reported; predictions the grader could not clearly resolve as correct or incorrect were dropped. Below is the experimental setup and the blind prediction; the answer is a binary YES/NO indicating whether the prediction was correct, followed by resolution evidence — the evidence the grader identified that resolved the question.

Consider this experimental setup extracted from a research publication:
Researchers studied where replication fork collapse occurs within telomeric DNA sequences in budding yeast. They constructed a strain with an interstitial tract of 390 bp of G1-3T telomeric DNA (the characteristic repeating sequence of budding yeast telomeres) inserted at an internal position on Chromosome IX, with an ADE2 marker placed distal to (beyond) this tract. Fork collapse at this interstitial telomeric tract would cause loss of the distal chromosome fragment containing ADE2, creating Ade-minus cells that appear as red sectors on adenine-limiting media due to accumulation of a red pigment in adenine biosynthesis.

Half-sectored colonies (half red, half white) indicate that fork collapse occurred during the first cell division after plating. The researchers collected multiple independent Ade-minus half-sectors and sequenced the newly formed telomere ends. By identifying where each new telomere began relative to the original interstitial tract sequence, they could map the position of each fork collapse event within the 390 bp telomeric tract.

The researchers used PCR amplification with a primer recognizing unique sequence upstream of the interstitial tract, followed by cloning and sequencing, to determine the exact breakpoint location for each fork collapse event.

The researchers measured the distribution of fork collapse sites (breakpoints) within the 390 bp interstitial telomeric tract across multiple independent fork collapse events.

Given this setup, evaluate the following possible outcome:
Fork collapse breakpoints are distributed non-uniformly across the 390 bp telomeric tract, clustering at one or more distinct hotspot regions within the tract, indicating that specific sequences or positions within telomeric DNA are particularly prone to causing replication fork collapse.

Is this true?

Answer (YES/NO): NO